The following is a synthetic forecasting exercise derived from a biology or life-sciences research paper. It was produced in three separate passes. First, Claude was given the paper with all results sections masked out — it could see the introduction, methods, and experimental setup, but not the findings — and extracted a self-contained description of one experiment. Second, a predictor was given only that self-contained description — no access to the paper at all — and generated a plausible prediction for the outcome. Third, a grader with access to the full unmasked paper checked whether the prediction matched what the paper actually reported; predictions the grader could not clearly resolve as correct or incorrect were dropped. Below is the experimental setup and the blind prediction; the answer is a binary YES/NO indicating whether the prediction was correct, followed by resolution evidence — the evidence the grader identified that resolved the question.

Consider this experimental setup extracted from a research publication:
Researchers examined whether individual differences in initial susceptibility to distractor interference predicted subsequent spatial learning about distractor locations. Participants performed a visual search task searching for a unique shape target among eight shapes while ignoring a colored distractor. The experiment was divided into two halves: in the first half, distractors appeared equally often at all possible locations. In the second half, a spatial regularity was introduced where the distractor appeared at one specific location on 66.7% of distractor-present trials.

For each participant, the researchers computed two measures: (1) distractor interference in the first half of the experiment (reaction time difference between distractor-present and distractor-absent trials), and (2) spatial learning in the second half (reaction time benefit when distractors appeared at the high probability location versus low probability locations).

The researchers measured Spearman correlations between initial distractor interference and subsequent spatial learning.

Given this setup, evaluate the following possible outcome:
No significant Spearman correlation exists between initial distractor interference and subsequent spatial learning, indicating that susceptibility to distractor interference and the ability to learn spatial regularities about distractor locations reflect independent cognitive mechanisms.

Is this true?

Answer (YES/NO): NO